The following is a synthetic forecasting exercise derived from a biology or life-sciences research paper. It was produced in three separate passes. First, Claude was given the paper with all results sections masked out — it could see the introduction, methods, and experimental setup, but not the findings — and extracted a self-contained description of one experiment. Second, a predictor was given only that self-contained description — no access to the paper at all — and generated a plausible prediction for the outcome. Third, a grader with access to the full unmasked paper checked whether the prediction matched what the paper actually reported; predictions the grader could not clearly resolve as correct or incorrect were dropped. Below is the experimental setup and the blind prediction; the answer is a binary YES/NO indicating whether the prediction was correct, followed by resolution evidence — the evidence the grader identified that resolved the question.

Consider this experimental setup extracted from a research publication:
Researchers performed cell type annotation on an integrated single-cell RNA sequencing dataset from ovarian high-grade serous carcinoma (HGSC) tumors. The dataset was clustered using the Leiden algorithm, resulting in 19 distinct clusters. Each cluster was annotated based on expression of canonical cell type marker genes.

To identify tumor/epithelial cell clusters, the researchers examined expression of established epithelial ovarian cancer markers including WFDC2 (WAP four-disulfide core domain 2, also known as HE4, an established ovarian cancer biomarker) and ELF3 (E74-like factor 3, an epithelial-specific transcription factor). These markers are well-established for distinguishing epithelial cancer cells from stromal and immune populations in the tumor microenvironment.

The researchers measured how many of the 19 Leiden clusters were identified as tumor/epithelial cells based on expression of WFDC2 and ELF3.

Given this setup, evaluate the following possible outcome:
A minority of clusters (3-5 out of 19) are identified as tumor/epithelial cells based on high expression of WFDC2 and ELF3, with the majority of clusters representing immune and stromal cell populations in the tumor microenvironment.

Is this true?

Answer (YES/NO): YES